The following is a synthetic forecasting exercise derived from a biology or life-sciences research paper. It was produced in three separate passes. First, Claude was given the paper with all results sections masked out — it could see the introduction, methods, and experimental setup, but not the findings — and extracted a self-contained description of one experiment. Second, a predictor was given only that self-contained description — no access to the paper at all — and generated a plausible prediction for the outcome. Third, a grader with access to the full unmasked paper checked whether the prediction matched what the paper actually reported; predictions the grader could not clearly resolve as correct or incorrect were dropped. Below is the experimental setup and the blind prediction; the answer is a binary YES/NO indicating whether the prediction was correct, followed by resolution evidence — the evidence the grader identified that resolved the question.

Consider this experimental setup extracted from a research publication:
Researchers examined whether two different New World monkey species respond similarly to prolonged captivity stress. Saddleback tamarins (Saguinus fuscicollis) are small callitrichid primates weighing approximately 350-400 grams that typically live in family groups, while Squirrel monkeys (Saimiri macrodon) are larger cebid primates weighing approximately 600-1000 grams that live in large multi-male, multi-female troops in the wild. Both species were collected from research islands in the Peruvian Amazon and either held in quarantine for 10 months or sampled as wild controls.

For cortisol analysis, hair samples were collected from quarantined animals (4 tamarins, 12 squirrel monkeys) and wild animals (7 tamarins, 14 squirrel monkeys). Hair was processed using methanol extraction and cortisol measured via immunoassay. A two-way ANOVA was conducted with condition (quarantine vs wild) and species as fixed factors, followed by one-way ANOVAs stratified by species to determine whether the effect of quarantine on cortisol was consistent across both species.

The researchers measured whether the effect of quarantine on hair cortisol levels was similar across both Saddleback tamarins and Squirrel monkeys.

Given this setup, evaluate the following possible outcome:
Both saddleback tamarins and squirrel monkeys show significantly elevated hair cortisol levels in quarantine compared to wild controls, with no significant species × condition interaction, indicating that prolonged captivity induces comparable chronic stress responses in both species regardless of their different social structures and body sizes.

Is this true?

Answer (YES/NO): YES